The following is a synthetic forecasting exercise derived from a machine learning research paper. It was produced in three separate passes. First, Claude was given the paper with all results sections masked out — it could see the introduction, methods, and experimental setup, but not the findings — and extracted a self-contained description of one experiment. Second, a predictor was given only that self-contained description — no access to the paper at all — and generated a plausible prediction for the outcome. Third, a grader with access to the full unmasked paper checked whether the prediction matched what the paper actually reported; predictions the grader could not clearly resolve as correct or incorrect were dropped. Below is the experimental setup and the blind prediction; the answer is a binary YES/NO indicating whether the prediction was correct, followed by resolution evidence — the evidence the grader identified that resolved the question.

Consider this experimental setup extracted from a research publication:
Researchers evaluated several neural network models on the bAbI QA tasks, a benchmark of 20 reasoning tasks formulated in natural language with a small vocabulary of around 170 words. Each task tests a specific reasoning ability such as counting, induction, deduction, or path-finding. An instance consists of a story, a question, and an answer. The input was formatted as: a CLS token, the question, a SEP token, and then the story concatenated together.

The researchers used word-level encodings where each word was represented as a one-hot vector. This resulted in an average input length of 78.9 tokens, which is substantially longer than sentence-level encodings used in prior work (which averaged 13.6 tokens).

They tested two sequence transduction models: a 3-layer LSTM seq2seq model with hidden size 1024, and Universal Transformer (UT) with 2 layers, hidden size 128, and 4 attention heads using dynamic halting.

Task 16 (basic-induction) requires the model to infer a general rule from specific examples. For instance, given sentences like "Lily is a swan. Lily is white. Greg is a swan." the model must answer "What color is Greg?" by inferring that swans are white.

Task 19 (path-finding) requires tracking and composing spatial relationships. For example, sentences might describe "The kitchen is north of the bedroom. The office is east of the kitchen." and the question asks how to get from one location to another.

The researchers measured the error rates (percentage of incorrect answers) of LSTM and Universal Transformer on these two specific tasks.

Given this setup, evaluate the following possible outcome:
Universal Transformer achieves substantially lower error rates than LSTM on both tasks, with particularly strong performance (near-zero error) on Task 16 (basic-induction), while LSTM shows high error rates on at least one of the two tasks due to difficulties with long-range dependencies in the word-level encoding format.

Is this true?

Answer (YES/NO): NO